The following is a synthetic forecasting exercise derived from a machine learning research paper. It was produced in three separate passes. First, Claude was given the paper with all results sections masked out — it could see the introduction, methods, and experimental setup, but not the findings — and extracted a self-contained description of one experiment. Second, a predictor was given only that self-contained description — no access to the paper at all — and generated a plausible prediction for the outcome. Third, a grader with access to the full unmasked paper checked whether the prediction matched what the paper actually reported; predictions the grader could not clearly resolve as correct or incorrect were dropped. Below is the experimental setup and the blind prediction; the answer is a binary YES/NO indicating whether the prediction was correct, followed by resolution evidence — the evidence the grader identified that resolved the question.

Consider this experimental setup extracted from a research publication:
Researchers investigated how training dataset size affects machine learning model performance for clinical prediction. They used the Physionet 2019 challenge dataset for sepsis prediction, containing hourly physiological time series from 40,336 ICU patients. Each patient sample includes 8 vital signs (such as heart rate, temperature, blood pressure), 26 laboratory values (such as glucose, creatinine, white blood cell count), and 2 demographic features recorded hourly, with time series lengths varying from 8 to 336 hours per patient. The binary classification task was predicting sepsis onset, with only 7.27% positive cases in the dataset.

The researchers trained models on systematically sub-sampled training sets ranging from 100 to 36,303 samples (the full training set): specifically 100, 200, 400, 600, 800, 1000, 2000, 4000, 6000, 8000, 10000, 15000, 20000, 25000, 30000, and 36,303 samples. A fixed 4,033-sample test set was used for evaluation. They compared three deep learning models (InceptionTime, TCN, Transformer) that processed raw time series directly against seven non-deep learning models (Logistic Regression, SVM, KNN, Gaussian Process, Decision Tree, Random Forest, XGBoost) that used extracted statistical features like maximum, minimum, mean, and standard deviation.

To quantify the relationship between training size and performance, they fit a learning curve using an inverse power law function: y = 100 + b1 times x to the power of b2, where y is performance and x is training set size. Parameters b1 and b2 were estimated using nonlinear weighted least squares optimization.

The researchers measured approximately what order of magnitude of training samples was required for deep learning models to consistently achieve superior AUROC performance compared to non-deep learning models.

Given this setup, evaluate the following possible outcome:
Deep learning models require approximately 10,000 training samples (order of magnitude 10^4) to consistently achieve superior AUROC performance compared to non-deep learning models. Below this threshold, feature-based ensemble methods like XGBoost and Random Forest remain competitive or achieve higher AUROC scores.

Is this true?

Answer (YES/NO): NO